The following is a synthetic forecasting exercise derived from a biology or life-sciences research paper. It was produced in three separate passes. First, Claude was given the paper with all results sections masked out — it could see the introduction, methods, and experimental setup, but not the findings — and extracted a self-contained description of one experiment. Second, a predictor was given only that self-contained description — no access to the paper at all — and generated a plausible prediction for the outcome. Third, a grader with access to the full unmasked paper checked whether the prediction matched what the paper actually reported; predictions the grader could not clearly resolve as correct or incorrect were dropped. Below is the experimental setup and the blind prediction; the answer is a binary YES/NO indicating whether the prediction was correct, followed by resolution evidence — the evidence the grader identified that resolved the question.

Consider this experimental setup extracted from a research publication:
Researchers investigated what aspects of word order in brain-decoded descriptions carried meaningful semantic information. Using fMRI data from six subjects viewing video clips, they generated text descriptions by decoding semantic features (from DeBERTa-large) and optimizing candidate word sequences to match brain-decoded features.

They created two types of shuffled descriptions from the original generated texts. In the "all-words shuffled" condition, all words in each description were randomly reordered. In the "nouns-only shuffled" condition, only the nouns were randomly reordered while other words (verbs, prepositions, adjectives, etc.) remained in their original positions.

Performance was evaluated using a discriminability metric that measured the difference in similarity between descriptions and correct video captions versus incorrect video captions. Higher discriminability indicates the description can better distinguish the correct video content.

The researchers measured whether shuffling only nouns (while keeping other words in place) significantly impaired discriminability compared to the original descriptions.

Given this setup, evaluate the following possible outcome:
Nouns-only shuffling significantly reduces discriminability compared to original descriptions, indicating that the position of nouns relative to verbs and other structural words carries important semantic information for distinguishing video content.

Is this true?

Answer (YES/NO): YES